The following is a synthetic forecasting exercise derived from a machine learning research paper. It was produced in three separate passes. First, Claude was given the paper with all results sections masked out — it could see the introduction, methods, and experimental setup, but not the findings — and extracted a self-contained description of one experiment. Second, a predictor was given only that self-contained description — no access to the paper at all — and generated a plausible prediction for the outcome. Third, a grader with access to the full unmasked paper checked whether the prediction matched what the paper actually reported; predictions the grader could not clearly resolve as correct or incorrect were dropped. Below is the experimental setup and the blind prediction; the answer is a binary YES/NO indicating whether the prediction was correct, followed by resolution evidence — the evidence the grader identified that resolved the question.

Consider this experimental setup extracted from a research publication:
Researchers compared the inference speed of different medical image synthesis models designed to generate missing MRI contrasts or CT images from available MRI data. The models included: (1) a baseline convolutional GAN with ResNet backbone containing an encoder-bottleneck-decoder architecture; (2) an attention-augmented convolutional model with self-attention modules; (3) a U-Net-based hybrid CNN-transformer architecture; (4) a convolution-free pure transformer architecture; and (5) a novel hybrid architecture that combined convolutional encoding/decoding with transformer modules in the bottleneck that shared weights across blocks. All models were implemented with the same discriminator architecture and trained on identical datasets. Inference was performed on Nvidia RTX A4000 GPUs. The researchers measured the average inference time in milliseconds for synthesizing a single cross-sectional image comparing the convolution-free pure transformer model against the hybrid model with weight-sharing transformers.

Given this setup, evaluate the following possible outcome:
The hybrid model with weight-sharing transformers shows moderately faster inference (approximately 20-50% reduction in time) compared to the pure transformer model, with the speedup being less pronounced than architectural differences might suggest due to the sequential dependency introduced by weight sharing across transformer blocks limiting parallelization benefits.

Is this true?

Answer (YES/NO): NO